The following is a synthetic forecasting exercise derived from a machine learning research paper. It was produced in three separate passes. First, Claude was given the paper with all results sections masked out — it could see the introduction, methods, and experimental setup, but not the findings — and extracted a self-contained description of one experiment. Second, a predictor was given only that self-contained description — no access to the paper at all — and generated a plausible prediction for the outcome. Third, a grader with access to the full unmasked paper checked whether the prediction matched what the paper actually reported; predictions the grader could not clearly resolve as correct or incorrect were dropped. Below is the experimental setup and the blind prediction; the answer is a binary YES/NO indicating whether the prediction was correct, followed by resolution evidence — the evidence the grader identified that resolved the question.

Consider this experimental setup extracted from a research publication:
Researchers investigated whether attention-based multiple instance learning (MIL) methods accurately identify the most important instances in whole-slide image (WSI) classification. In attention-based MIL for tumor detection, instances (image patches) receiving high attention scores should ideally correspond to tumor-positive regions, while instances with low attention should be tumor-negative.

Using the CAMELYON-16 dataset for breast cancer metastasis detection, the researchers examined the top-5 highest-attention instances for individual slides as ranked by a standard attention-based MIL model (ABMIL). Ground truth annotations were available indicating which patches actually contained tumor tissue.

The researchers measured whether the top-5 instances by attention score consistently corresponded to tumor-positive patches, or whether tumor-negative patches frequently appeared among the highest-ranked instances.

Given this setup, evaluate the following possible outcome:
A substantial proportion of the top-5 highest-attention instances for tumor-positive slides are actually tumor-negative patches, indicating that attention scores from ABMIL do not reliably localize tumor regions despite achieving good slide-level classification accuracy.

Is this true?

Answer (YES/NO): YES